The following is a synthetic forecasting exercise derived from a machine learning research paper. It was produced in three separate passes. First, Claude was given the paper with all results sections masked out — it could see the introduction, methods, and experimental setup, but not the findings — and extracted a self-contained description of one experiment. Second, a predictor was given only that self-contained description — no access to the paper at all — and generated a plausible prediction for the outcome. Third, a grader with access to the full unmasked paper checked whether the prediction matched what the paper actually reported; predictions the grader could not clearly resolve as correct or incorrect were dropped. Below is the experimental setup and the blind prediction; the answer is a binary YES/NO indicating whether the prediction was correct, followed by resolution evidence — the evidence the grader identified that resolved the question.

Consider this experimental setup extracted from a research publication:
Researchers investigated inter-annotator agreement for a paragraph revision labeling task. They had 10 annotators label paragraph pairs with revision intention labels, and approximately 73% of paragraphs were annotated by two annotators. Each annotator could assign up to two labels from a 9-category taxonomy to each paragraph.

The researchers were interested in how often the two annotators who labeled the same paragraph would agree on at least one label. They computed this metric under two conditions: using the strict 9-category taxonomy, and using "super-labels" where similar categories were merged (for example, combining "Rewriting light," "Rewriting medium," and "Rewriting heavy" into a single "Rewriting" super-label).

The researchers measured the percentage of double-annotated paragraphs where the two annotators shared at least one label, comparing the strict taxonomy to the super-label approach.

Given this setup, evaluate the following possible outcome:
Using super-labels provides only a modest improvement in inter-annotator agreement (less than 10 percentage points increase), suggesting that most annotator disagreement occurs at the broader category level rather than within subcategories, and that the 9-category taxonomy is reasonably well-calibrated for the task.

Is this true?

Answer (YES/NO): NO